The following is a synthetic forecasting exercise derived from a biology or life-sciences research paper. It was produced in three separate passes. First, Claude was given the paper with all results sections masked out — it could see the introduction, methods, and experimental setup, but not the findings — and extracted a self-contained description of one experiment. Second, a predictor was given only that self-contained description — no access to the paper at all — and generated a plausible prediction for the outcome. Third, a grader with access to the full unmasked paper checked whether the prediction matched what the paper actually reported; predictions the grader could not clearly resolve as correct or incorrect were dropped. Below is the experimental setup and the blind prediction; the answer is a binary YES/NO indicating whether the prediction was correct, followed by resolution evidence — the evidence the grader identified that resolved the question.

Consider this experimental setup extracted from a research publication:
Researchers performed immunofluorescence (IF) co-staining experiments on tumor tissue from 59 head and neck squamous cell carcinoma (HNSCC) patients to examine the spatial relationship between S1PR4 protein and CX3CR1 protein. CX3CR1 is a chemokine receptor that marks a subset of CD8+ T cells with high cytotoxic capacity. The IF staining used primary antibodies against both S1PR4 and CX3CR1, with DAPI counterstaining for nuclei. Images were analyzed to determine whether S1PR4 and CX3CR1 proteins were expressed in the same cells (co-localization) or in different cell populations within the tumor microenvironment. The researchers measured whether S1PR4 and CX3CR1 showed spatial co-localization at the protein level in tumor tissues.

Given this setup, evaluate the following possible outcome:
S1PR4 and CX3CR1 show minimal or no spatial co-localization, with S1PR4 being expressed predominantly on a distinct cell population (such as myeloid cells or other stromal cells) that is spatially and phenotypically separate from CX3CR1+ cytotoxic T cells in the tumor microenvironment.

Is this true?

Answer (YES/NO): NO